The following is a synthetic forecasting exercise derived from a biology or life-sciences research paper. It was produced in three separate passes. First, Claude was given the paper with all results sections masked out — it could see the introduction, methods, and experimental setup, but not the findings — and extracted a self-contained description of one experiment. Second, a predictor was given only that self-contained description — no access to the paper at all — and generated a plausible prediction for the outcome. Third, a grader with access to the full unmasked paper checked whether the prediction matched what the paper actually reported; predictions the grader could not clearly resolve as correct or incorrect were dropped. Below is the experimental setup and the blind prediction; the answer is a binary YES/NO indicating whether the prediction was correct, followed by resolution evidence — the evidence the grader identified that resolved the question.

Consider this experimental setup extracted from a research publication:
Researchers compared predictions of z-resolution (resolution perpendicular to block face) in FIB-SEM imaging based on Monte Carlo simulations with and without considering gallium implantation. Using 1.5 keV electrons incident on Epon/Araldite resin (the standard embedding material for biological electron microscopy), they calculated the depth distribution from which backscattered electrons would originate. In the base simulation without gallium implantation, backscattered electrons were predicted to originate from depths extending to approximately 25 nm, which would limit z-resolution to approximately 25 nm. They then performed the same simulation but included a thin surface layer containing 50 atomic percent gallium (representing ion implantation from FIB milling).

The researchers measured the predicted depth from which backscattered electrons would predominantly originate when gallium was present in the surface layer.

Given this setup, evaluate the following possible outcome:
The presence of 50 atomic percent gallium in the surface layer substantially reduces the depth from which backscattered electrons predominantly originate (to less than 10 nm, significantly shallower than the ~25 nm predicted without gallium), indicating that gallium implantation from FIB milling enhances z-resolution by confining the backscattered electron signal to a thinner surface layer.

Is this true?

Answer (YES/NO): YES